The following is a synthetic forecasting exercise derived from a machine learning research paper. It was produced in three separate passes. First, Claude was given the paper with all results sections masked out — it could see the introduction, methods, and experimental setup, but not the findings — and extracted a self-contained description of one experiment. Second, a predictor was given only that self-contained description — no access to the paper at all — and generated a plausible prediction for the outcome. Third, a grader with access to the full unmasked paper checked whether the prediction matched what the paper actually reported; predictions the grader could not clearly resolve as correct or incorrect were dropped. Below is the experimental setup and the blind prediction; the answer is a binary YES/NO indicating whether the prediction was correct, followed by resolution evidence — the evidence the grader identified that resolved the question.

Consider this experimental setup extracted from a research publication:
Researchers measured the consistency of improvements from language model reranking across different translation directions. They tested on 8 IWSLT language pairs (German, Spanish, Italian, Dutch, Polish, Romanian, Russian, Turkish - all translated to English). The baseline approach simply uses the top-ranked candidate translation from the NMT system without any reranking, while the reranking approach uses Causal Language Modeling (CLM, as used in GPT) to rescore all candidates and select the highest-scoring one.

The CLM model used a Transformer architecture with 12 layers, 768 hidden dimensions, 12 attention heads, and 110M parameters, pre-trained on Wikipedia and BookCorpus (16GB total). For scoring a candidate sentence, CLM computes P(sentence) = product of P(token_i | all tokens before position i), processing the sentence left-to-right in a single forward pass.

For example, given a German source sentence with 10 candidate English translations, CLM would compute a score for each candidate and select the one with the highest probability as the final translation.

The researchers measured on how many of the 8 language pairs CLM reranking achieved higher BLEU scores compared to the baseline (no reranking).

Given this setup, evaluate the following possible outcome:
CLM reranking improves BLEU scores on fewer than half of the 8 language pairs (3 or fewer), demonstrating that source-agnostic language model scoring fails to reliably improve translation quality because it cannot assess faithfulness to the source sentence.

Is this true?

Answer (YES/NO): NO